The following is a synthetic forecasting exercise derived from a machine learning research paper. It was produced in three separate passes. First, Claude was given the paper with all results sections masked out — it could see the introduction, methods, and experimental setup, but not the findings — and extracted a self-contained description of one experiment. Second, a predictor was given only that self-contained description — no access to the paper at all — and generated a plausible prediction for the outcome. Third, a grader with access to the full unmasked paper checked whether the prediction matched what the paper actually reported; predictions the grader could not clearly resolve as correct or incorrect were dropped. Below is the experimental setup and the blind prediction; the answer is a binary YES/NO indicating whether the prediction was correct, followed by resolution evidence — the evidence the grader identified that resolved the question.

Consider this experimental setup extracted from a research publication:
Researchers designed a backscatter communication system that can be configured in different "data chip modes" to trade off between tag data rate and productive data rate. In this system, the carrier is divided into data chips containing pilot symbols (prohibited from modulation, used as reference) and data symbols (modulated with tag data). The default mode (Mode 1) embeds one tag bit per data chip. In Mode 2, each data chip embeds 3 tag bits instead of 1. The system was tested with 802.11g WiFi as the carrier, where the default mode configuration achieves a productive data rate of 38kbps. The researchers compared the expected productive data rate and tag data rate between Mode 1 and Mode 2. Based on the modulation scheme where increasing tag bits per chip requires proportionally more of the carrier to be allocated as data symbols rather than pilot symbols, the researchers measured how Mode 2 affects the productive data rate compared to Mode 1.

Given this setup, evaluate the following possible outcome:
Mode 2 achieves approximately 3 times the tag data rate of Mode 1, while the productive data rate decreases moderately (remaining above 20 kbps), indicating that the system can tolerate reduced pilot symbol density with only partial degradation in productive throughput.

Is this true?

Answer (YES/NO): NO